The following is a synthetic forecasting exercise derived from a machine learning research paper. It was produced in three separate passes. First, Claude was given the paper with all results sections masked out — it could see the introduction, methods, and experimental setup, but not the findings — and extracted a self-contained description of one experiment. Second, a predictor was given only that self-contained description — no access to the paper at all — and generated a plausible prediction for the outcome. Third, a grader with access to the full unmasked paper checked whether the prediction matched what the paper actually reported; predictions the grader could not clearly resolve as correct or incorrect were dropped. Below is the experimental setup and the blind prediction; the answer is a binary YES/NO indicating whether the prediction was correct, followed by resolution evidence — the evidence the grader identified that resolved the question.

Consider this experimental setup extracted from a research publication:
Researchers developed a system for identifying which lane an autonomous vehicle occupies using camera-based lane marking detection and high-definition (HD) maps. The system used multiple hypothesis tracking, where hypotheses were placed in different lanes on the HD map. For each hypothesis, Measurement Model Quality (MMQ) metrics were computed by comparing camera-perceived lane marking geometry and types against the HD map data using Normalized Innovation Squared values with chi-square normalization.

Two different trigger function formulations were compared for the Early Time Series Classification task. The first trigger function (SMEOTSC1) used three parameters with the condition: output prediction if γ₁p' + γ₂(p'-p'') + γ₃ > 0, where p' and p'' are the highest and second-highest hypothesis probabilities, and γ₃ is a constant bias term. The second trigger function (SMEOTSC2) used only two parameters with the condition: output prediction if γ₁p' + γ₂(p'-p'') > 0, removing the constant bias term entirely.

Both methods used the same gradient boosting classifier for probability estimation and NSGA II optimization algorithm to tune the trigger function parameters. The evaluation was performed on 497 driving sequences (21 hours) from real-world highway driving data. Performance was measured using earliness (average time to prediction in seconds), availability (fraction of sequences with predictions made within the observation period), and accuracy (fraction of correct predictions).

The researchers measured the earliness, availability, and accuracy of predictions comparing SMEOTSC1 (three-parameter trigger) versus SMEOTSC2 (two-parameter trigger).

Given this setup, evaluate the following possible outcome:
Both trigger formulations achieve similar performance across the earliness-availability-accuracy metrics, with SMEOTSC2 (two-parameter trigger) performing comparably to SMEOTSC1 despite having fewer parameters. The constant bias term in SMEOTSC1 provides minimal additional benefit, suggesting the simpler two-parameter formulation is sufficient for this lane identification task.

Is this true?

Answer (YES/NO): NO